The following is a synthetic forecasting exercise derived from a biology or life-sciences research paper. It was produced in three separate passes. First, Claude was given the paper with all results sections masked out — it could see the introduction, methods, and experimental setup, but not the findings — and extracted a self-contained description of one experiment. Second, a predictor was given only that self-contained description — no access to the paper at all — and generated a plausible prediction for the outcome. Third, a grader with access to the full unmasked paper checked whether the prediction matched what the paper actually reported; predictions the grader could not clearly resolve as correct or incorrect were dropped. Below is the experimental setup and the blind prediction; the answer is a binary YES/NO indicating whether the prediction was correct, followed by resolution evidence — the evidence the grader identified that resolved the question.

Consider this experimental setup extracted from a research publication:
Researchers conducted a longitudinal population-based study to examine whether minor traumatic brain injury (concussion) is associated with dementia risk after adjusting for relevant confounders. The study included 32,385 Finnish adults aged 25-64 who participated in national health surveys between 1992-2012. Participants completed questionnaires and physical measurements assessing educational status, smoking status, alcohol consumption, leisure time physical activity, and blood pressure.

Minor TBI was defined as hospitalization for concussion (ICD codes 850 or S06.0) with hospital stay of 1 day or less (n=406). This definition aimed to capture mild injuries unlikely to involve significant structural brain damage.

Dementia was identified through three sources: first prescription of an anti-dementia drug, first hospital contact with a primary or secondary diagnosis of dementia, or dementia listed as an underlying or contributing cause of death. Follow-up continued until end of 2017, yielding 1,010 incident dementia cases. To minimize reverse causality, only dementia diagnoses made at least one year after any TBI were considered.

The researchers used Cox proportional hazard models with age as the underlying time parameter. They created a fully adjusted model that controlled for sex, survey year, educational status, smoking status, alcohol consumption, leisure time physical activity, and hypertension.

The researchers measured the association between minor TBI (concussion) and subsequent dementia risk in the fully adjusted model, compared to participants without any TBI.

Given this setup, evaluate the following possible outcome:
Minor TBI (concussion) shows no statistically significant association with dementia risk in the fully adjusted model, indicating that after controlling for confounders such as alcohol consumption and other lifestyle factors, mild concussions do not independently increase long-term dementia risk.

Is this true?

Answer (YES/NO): YES